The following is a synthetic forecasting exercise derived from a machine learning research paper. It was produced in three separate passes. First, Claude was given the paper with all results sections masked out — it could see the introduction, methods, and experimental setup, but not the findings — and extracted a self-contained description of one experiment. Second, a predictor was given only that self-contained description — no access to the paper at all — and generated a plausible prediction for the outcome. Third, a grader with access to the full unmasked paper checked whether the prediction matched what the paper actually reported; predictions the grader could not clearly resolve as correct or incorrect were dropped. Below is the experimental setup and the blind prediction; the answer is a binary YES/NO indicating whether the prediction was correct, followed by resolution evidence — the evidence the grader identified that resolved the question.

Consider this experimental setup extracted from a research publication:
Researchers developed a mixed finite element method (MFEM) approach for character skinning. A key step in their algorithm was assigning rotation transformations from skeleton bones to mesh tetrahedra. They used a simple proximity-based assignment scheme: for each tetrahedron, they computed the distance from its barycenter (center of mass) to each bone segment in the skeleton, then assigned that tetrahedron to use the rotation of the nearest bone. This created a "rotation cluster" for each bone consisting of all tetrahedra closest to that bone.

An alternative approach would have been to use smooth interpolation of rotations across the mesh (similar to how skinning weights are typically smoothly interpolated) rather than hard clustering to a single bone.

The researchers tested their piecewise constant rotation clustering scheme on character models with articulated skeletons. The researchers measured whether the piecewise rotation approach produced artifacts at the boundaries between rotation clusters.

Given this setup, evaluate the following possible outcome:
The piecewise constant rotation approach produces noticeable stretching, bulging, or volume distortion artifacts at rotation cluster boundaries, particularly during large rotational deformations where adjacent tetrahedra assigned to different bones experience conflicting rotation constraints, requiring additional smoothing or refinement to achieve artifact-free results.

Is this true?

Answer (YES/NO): YES